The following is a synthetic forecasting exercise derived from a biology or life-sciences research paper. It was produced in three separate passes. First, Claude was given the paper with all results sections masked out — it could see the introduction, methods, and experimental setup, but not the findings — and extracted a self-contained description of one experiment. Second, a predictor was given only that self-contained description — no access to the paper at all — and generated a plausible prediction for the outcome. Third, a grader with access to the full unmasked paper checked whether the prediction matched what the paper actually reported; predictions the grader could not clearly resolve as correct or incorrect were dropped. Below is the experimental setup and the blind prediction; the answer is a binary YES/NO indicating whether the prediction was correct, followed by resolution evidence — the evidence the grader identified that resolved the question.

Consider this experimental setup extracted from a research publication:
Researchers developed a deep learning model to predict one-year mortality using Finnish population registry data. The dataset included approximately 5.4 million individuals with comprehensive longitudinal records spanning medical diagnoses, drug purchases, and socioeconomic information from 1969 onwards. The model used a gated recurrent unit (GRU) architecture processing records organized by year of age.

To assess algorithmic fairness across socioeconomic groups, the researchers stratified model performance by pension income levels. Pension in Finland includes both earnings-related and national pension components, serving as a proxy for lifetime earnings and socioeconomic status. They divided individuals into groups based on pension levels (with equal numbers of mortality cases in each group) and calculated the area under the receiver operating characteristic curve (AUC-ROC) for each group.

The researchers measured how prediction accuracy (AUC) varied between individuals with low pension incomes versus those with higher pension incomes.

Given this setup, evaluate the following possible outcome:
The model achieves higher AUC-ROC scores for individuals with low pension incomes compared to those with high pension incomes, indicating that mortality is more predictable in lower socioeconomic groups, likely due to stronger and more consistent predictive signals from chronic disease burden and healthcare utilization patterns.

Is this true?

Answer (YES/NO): NO